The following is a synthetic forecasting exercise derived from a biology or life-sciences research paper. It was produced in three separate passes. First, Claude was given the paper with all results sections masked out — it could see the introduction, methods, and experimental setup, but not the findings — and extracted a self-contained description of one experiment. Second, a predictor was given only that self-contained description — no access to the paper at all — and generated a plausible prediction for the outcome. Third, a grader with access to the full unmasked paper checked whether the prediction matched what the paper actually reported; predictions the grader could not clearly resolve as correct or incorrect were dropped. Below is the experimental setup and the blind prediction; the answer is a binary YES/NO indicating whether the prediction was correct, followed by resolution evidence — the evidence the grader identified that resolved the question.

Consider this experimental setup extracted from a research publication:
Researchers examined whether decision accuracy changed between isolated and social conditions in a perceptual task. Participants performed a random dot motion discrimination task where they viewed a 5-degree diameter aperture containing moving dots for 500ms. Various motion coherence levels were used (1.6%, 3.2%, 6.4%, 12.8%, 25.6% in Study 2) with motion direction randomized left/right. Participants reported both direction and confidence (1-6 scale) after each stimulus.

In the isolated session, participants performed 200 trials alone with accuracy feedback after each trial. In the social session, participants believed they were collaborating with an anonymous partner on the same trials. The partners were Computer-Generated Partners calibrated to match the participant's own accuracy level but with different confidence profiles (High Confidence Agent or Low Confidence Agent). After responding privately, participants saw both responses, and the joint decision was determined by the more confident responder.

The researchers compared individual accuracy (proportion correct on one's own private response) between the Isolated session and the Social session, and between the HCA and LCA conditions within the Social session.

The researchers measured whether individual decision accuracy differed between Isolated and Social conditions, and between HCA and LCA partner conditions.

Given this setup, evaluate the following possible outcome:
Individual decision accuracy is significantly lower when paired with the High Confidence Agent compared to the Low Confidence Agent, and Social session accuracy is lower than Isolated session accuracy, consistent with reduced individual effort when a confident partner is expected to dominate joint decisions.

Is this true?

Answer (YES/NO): NO